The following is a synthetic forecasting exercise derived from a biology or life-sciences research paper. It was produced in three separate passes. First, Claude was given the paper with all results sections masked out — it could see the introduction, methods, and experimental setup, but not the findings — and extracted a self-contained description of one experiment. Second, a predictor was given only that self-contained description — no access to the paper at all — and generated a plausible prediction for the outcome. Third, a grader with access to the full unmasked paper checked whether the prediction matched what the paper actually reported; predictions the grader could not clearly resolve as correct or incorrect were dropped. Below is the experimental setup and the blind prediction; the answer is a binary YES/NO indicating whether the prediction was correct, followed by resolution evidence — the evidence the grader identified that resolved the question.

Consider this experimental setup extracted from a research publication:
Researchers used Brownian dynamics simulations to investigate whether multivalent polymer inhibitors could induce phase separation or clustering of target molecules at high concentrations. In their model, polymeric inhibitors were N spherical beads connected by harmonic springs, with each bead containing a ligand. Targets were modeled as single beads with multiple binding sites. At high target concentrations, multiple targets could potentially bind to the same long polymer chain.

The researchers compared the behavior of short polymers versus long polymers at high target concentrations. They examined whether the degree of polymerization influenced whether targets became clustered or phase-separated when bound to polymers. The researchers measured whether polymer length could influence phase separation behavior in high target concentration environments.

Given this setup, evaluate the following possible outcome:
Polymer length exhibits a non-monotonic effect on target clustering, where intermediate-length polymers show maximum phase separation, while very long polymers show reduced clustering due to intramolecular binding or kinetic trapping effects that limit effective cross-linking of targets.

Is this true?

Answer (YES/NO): NO